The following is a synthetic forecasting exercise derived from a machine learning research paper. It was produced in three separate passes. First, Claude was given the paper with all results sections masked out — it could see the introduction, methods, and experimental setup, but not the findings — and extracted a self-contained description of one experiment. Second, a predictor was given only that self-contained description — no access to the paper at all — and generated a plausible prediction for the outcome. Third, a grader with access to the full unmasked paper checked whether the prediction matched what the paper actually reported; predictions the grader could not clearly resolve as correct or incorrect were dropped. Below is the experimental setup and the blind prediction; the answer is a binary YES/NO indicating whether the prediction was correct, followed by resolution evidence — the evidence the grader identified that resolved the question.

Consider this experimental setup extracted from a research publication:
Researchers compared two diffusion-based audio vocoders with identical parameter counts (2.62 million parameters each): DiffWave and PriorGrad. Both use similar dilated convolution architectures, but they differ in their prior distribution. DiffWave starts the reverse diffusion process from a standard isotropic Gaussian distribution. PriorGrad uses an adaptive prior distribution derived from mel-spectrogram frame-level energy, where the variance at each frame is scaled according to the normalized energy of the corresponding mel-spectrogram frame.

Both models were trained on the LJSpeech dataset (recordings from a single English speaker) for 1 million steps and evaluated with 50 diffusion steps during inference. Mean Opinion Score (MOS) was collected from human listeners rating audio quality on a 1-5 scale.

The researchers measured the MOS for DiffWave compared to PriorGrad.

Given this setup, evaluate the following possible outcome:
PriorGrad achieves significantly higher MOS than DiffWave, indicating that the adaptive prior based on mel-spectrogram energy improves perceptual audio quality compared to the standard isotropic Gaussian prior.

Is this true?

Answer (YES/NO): YES